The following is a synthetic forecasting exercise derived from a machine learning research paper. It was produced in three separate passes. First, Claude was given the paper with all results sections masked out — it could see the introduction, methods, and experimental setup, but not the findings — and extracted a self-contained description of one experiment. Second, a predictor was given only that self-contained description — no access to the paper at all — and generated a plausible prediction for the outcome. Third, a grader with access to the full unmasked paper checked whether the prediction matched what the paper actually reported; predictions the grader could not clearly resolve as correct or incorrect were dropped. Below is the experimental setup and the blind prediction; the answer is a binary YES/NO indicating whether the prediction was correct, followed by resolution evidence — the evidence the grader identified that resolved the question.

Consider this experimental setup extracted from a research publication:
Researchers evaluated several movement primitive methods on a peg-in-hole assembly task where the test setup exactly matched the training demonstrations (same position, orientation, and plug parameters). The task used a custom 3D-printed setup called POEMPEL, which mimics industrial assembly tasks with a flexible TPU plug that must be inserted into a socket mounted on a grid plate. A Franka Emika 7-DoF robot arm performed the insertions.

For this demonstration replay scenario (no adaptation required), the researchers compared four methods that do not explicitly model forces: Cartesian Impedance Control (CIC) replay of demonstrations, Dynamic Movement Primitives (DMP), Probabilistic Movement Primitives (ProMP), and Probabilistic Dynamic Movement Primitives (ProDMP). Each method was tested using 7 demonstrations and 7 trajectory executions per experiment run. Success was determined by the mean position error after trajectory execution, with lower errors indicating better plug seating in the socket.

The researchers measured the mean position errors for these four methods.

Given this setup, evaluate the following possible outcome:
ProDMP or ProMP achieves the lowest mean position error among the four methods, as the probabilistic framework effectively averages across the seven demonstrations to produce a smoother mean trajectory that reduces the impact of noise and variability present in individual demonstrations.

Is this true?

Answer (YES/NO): YES